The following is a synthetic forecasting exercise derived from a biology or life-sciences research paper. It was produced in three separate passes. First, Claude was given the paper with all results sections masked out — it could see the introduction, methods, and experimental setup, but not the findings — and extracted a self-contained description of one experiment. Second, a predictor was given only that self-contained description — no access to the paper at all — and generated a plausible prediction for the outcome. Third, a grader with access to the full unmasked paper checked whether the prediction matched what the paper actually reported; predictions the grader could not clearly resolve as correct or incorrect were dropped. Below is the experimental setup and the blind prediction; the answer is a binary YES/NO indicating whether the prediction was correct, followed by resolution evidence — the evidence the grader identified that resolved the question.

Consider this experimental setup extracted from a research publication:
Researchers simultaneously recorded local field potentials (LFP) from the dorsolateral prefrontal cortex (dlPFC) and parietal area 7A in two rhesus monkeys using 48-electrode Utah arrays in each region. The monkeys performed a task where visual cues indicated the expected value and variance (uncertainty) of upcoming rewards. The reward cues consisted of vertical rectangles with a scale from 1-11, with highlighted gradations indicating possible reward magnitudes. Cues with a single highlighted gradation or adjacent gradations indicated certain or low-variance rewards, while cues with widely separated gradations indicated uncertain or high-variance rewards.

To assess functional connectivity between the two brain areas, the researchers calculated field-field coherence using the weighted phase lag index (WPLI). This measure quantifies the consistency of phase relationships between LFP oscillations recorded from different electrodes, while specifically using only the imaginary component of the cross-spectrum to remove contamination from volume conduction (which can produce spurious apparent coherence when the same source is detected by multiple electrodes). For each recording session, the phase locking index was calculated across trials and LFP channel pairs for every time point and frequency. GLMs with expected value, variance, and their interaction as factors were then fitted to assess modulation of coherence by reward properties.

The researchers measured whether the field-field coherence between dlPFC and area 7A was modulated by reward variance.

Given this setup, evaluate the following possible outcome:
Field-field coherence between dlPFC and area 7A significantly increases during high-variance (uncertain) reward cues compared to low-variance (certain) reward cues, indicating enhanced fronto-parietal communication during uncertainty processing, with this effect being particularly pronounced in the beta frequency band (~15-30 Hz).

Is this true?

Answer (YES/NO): NO